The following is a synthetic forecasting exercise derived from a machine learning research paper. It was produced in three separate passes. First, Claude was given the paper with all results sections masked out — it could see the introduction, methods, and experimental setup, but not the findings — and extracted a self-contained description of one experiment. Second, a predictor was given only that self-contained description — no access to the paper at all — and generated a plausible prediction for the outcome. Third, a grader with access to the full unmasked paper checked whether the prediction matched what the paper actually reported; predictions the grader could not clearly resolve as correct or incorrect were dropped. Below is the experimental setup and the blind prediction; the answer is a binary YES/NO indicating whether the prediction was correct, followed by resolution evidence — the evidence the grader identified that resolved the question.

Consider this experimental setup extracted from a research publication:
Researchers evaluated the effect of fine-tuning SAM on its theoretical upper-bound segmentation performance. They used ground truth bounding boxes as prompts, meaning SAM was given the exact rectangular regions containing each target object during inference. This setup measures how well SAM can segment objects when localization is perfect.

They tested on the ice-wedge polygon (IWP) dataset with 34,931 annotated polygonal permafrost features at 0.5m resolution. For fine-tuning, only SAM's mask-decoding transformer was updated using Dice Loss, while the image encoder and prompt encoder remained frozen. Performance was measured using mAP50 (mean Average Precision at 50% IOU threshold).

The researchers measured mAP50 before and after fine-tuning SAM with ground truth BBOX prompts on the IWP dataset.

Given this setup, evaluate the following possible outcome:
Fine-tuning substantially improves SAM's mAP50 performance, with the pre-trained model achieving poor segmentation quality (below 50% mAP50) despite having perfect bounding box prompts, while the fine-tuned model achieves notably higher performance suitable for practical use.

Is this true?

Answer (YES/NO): NO